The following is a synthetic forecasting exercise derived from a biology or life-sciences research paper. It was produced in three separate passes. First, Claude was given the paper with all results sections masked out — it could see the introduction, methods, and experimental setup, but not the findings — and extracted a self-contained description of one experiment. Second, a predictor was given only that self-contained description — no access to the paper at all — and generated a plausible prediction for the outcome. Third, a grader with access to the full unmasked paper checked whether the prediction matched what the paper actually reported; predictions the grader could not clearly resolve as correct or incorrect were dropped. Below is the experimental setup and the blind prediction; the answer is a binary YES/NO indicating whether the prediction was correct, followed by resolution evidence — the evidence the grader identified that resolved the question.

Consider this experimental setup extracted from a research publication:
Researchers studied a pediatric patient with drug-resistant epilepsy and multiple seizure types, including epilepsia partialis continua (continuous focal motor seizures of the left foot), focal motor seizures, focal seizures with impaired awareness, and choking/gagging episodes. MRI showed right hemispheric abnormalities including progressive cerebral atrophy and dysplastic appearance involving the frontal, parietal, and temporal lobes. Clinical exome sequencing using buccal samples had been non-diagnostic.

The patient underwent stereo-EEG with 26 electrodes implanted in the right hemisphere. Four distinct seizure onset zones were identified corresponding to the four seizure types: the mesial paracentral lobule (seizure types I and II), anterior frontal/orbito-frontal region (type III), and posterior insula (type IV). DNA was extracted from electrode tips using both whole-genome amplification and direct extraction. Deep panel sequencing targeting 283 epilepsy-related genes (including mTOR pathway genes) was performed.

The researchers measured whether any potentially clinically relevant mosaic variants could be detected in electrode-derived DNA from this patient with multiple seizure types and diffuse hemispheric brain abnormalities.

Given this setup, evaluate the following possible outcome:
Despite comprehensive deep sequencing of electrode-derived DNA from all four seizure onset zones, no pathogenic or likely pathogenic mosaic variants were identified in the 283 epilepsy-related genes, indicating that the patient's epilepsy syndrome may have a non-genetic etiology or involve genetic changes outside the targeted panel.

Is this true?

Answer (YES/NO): NO